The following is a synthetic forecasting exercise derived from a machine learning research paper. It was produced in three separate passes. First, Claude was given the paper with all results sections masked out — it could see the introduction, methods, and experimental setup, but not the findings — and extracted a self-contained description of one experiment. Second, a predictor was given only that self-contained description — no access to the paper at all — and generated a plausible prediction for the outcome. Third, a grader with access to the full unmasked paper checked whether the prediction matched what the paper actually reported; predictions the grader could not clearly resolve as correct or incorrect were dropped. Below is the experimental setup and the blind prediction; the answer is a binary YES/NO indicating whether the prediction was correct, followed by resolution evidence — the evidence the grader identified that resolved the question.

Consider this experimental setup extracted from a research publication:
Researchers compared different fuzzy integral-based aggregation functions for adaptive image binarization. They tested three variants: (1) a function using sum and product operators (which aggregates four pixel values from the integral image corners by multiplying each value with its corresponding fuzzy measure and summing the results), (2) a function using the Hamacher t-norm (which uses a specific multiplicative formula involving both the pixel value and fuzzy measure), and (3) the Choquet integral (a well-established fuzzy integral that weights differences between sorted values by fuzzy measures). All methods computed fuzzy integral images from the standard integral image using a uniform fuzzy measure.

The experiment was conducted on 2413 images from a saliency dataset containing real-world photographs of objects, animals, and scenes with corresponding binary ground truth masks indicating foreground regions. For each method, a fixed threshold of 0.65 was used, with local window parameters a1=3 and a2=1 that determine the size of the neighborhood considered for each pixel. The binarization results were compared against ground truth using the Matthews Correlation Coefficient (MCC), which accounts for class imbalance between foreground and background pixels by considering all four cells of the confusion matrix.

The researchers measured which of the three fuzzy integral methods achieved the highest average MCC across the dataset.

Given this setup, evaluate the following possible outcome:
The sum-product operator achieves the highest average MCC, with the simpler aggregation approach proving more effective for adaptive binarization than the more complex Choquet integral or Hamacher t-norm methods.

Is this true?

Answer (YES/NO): YES